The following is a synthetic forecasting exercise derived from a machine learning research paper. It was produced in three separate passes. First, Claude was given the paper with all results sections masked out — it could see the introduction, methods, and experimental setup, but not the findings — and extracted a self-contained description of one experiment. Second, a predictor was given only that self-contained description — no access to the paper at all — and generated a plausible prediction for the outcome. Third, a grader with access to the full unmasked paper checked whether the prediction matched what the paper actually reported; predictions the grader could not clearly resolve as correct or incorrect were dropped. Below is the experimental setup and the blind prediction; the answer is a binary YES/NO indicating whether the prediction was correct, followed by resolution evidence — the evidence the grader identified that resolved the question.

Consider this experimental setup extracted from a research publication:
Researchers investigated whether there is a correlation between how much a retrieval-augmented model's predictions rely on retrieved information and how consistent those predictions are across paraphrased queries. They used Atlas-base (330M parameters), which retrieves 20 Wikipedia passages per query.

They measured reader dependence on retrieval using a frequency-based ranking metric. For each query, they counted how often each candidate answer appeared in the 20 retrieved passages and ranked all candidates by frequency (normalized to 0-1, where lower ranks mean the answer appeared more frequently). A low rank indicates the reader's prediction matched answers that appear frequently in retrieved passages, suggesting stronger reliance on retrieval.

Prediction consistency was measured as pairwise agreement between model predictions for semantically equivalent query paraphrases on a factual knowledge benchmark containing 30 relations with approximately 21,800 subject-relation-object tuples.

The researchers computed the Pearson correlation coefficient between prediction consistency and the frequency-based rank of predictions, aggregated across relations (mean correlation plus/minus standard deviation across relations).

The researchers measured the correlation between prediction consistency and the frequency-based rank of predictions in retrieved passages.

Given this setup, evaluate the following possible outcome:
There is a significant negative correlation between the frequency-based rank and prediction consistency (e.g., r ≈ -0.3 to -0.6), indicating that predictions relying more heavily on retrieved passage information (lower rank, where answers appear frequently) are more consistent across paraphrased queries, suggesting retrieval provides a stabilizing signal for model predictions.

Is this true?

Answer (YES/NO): YES